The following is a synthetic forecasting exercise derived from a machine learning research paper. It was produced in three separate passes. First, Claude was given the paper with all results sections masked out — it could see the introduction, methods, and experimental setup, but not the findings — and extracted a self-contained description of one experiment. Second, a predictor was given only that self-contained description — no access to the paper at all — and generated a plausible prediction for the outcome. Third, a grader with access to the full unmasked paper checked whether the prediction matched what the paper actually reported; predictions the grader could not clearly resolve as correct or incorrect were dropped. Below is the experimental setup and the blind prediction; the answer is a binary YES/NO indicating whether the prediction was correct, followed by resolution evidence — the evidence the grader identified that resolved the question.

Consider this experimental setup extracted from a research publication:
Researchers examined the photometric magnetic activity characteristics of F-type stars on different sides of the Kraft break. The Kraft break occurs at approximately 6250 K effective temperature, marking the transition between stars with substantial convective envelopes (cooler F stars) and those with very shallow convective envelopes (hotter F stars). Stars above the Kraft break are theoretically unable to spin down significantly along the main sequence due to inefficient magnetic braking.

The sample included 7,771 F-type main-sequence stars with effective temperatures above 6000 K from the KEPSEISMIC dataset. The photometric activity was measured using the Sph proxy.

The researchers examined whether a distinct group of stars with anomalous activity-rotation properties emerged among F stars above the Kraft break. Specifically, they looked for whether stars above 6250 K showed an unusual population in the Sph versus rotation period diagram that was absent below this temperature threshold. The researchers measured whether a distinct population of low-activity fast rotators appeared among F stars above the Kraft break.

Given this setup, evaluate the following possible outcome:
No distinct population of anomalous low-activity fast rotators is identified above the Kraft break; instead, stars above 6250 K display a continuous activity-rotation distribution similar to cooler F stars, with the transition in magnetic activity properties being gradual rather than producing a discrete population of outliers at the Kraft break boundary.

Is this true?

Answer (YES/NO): NO